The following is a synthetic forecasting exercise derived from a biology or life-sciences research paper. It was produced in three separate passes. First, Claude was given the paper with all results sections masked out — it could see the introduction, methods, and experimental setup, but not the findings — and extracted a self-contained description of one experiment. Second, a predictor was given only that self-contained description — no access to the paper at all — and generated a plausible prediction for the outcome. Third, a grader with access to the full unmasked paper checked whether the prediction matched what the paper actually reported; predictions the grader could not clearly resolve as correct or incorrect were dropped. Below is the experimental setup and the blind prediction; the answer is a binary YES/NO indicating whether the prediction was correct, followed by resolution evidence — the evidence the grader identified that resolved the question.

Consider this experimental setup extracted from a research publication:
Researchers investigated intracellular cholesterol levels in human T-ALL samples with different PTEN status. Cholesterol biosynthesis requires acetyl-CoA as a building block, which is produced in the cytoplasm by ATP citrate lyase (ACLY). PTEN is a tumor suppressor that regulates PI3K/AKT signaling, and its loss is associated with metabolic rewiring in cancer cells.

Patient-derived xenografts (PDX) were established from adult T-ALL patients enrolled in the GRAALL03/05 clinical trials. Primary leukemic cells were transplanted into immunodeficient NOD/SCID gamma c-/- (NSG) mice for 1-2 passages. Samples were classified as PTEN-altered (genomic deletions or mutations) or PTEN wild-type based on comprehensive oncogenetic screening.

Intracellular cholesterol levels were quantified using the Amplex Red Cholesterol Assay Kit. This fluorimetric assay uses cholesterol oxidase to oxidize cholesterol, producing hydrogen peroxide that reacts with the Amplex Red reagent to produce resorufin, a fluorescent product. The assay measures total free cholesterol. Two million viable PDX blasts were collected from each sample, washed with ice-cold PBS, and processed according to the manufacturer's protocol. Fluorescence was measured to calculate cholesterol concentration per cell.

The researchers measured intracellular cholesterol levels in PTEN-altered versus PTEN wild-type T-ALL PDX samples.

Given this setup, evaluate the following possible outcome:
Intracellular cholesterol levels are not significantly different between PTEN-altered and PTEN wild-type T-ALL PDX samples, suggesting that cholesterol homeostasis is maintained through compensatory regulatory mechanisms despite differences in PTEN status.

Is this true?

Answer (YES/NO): NO